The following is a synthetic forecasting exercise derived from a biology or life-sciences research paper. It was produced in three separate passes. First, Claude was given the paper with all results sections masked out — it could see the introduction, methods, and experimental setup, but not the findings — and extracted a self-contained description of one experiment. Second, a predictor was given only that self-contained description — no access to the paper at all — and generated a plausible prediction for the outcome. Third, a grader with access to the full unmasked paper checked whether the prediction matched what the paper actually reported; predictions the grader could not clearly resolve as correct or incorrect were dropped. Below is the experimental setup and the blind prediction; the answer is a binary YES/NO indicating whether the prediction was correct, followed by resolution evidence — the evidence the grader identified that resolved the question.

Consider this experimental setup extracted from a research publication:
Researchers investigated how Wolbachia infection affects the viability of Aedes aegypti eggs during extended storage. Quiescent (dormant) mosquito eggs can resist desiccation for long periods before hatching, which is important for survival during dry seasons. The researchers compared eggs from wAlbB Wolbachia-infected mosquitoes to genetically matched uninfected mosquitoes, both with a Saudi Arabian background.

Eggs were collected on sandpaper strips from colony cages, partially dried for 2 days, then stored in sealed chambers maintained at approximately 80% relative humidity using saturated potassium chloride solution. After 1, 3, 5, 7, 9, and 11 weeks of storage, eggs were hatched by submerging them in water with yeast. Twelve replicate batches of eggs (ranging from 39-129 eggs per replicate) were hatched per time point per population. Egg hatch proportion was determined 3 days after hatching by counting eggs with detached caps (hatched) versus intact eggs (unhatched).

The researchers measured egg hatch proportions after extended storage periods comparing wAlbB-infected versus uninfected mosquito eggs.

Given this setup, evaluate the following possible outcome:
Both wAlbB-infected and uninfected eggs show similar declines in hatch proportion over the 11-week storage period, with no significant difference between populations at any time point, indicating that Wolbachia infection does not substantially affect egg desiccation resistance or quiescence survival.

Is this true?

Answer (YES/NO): NO